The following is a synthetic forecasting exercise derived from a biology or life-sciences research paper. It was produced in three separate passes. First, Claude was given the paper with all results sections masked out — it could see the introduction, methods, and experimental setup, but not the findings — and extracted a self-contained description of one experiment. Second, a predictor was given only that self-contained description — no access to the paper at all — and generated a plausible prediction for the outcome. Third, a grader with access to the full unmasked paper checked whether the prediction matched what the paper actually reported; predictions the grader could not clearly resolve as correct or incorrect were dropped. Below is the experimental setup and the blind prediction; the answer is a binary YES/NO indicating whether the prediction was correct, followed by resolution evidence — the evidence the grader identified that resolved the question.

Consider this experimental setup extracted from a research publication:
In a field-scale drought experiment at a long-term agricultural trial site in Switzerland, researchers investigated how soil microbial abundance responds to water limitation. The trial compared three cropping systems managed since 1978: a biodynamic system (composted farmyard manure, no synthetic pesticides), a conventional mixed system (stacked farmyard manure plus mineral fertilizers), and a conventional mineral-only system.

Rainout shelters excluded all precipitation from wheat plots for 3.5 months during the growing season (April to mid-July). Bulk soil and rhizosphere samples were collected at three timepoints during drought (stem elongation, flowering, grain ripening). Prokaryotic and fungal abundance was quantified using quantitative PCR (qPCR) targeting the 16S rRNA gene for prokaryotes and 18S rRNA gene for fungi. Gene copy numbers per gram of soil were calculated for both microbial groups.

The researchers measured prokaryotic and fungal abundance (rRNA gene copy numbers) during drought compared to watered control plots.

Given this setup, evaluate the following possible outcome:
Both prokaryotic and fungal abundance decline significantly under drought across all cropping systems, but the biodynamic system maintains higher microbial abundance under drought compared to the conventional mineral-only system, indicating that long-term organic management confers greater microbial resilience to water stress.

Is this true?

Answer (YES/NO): NO